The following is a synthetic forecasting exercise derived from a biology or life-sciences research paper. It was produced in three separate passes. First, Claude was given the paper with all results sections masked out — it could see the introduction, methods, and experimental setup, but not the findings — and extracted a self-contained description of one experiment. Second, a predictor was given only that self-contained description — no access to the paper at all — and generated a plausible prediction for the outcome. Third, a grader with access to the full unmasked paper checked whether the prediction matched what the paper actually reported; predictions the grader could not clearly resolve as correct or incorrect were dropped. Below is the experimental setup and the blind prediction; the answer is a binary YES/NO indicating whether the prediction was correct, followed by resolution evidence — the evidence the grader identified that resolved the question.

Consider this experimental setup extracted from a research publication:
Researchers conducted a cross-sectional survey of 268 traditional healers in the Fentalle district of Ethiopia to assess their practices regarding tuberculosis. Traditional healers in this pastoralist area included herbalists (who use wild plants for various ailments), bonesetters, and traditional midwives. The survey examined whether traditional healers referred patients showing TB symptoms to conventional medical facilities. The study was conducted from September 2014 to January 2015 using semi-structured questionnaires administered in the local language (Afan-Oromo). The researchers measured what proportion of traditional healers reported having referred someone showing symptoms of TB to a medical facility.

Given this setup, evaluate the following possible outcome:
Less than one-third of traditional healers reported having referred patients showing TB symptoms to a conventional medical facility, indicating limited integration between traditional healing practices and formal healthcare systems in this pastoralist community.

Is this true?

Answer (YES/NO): NO